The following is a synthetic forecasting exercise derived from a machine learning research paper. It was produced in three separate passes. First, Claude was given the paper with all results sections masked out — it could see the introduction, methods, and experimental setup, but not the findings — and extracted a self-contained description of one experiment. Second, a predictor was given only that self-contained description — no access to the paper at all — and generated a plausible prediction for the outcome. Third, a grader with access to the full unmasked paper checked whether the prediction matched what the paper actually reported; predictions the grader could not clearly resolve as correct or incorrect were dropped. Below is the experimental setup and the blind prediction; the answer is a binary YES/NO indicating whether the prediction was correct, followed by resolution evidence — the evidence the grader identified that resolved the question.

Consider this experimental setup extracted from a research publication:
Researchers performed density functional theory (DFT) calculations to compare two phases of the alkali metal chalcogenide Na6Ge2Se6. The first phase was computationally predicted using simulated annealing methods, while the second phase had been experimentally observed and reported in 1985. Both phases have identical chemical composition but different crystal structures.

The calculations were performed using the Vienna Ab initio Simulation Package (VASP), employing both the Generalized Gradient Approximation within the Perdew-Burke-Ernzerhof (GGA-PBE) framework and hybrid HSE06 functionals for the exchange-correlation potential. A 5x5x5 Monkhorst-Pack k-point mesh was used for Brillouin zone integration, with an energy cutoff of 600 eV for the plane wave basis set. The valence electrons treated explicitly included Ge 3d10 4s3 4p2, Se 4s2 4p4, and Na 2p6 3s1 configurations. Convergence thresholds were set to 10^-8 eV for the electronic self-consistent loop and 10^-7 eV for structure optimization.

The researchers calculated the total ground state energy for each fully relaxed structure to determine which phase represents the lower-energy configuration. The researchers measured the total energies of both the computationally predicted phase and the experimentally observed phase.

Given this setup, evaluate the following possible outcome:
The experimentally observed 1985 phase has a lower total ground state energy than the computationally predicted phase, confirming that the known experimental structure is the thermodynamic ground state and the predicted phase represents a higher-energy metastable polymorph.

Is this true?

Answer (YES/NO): NO